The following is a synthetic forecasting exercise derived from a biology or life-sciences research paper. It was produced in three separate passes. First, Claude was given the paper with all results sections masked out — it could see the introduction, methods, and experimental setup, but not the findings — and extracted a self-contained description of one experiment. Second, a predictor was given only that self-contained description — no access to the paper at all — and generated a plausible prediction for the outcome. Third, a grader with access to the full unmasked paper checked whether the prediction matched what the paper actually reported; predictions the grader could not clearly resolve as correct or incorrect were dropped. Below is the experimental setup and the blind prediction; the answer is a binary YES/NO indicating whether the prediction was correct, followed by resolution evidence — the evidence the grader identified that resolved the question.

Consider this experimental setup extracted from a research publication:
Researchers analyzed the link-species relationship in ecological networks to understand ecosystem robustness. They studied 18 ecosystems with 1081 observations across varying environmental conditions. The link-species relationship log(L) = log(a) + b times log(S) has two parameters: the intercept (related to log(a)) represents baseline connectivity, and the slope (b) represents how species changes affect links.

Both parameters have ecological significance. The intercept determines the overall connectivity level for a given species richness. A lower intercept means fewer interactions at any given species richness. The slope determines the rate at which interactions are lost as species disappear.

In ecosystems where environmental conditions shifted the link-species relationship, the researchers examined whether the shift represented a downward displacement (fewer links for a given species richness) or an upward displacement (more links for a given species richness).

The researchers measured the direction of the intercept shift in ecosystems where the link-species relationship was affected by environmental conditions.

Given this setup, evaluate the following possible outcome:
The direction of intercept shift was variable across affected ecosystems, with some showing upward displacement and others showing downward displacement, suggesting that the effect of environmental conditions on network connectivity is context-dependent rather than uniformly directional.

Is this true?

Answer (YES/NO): NO